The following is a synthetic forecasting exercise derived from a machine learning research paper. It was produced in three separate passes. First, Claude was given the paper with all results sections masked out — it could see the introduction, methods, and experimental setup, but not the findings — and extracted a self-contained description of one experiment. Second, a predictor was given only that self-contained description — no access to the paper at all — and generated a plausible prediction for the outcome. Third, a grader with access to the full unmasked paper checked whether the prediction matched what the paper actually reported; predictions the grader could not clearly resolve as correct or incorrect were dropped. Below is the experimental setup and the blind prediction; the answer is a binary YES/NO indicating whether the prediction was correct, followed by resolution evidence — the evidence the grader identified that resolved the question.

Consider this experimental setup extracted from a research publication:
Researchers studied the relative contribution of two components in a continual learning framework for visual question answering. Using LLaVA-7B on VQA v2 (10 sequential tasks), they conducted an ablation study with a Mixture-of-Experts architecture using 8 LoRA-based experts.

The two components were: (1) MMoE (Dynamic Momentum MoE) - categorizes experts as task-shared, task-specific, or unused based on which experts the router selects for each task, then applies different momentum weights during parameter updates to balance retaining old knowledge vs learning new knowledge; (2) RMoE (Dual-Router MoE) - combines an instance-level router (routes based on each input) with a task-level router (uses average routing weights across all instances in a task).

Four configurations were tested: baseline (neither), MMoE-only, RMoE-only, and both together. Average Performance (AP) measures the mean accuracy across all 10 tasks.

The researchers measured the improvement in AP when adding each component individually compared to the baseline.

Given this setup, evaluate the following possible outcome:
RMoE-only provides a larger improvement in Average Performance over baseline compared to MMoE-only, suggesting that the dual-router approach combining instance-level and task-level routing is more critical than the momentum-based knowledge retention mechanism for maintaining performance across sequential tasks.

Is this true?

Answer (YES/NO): NO